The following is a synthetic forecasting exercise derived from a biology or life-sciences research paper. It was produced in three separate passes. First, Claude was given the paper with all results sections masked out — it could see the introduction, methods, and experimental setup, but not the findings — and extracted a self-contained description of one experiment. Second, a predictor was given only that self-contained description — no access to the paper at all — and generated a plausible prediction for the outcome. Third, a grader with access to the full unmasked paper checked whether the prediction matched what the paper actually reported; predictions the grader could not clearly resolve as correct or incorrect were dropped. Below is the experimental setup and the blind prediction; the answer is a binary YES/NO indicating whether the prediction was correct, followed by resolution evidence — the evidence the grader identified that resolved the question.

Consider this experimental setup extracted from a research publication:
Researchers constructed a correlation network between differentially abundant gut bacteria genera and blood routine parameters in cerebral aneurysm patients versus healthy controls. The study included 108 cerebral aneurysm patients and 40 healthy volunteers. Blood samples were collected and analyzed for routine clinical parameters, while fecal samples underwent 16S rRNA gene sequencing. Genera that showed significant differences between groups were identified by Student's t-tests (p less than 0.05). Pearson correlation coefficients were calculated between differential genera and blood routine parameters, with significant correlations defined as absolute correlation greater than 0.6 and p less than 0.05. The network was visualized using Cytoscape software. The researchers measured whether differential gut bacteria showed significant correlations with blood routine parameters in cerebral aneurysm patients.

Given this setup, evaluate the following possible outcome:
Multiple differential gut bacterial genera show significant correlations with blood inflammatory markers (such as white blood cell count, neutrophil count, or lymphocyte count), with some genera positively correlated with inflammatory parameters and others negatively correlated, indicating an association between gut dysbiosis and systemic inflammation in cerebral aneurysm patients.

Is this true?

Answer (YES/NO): NO